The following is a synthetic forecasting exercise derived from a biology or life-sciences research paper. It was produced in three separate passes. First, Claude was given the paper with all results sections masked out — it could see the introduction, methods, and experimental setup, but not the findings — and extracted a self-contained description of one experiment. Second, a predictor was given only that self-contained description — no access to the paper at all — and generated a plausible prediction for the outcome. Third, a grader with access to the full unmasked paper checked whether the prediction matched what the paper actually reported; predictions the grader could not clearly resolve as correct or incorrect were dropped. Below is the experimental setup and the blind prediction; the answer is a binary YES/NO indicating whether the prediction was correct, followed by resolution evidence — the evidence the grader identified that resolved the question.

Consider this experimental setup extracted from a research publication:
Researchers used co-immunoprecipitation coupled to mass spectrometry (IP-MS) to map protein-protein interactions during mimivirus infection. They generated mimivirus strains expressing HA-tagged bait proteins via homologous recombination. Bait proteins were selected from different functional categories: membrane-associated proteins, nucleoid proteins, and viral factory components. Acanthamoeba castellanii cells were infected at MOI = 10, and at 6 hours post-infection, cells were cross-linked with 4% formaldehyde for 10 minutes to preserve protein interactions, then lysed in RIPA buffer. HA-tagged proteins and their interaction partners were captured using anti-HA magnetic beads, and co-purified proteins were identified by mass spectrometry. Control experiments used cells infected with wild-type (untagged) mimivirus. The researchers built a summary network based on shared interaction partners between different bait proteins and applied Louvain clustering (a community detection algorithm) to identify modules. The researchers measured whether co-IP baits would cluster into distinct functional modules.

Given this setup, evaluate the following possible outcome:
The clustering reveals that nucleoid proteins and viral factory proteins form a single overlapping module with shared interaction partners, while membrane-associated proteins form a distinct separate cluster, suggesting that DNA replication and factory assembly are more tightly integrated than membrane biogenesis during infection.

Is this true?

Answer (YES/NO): YES